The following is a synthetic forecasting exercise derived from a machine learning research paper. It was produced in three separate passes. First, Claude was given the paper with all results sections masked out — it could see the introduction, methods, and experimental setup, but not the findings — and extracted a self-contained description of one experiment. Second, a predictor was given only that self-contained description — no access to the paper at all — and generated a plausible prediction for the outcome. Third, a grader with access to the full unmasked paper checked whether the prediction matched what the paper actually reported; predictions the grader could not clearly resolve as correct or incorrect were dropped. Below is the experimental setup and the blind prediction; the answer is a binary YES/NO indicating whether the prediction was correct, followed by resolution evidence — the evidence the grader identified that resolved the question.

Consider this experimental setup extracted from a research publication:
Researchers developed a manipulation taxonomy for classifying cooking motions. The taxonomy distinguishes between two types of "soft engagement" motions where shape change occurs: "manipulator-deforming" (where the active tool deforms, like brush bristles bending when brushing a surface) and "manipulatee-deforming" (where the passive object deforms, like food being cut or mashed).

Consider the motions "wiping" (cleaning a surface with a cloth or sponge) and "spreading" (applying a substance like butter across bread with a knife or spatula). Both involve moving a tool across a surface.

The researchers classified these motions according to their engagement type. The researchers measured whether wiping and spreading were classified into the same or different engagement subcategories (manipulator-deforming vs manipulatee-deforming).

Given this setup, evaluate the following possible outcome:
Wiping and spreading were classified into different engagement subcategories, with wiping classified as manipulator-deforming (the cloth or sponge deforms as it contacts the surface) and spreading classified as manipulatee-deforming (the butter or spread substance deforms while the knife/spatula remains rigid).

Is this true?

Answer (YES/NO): YES